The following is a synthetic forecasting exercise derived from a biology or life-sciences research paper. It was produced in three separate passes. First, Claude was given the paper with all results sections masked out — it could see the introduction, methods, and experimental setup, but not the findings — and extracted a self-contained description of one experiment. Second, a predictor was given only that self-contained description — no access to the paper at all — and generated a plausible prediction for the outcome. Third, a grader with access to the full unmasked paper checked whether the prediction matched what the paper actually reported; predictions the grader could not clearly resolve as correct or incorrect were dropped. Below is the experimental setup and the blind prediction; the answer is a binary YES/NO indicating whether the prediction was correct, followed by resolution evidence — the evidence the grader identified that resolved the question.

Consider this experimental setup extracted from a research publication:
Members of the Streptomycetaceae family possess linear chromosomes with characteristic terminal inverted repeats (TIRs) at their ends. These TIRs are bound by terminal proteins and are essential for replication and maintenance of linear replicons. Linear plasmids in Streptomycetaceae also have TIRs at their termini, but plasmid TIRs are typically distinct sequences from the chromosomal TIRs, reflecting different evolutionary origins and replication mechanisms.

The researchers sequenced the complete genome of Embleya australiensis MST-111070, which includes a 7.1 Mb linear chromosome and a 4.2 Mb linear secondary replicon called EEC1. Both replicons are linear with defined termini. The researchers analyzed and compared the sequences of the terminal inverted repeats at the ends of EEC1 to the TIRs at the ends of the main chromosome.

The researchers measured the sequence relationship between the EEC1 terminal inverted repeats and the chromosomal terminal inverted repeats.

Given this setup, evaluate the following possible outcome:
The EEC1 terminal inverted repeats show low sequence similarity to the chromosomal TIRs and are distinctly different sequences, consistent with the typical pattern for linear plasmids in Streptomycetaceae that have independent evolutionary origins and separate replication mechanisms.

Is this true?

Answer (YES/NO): NO